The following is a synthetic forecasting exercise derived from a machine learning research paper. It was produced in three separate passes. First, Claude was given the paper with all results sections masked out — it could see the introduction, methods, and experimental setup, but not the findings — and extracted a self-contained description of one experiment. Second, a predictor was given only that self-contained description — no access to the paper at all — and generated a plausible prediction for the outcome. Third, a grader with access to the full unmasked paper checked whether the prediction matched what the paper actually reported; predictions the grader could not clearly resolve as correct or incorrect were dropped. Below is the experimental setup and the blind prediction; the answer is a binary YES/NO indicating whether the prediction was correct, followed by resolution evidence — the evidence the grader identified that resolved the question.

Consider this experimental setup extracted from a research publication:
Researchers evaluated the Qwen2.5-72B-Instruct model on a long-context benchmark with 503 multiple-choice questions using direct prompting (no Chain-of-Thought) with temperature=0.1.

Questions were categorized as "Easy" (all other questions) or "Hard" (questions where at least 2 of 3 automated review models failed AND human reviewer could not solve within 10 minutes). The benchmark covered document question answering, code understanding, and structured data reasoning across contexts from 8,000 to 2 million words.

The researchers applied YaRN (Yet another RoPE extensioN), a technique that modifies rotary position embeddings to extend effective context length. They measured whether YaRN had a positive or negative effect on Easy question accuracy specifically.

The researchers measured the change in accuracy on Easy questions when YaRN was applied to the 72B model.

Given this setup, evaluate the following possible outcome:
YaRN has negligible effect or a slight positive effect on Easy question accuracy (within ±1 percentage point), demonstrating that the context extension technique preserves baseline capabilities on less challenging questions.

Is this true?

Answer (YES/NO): NO